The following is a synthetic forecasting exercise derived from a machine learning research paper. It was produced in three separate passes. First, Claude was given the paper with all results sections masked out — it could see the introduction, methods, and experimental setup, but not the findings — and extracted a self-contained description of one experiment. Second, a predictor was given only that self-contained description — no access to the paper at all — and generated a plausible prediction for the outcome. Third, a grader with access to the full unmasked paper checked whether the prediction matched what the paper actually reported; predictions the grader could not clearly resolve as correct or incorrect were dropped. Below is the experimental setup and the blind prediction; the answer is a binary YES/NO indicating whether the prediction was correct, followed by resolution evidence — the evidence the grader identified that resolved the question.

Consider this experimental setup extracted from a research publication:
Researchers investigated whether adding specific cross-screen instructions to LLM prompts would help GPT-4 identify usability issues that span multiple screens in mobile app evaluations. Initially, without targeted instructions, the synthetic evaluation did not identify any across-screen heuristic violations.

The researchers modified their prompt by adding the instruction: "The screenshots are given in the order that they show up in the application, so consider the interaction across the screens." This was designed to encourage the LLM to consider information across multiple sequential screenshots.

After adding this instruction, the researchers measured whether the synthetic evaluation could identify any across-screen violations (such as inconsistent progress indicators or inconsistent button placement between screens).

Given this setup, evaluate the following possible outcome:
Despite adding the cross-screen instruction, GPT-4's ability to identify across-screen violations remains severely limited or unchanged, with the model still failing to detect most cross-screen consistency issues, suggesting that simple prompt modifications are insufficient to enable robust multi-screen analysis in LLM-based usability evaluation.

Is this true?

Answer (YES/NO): NO